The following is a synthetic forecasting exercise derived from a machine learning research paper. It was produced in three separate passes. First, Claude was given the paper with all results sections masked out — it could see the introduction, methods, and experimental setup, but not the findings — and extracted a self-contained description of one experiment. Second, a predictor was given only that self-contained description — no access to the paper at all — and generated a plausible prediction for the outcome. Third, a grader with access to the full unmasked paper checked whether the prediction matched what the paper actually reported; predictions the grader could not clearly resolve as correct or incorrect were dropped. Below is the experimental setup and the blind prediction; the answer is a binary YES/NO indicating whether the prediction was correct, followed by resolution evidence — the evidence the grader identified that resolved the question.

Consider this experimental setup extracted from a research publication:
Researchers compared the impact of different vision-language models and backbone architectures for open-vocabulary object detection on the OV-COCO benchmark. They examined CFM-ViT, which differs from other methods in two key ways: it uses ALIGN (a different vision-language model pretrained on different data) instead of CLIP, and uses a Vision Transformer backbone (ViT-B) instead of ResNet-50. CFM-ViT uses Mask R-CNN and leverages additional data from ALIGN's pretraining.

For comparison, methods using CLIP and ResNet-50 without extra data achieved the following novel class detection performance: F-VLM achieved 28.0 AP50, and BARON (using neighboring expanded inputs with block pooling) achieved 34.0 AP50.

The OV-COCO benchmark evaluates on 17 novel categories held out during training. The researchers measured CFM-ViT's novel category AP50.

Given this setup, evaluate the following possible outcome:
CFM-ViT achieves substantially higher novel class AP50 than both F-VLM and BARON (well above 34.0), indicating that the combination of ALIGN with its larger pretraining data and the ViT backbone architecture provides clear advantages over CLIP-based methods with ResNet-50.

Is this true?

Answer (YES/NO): NO